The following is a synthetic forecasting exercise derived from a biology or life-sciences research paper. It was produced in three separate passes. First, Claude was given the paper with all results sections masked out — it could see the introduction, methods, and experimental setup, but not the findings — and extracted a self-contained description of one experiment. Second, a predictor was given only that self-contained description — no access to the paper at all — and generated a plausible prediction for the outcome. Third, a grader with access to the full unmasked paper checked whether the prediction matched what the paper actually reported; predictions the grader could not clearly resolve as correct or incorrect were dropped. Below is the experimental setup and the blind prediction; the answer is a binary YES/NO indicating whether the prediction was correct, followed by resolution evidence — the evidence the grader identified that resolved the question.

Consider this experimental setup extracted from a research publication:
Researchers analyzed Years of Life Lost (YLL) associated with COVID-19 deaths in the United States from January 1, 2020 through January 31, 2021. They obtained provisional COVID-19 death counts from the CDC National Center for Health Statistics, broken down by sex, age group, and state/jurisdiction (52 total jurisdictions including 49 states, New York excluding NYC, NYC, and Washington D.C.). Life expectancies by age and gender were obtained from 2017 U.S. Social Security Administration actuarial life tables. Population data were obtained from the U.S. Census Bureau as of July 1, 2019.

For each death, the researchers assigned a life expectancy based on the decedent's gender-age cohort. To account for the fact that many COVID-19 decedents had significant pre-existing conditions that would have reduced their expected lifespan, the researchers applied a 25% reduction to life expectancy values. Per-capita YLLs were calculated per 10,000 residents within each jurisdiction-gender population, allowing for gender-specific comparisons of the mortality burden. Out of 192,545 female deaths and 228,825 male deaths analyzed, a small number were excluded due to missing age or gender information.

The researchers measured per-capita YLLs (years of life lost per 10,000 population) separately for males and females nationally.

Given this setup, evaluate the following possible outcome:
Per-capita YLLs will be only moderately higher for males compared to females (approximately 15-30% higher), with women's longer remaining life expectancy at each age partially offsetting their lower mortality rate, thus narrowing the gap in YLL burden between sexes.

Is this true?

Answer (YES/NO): NO